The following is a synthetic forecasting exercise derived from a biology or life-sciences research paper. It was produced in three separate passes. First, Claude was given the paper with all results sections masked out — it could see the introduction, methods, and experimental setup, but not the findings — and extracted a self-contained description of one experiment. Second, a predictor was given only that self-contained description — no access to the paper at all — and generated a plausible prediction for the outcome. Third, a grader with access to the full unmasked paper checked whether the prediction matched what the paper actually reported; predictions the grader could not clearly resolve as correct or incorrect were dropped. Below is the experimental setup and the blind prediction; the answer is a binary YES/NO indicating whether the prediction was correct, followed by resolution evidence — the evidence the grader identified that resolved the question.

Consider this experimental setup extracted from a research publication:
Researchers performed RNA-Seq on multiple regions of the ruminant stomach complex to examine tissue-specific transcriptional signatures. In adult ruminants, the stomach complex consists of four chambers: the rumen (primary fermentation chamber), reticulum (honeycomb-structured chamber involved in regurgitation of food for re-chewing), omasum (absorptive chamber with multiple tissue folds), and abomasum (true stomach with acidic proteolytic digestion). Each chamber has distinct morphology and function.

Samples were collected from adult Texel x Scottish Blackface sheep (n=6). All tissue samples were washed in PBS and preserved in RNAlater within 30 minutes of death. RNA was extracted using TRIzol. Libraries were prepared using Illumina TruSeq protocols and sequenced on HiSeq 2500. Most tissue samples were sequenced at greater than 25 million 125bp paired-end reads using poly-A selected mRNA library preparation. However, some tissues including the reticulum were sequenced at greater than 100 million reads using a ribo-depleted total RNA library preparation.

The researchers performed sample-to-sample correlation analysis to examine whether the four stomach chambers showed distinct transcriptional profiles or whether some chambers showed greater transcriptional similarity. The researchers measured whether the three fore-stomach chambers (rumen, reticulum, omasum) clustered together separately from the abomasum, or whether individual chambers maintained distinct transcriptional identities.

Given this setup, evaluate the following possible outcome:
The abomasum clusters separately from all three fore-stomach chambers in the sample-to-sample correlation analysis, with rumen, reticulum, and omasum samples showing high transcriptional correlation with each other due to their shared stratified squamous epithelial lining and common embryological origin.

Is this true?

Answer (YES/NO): YES